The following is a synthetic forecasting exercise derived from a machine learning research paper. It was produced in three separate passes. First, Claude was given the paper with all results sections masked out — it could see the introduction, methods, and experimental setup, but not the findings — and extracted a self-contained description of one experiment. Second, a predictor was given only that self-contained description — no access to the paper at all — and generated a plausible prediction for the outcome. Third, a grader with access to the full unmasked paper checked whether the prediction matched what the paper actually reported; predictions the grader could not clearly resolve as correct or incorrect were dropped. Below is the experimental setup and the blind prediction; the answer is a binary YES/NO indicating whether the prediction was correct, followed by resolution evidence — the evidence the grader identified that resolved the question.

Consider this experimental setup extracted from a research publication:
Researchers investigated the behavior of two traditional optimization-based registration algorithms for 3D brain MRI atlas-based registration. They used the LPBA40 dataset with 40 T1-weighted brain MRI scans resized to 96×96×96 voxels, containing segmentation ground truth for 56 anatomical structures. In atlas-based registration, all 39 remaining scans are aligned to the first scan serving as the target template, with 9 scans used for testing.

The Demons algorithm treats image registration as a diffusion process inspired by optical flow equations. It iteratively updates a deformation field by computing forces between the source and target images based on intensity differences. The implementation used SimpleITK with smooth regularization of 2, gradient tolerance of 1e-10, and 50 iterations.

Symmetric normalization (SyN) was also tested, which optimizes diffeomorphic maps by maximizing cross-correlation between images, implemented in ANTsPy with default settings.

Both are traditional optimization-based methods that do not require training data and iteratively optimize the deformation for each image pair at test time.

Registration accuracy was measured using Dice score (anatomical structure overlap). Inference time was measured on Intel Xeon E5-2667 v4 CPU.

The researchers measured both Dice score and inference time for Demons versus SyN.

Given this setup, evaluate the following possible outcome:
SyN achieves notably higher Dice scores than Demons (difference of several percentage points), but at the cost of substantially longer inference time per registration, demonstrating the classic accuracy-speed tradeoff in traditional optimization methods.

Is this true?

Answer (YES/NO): NO